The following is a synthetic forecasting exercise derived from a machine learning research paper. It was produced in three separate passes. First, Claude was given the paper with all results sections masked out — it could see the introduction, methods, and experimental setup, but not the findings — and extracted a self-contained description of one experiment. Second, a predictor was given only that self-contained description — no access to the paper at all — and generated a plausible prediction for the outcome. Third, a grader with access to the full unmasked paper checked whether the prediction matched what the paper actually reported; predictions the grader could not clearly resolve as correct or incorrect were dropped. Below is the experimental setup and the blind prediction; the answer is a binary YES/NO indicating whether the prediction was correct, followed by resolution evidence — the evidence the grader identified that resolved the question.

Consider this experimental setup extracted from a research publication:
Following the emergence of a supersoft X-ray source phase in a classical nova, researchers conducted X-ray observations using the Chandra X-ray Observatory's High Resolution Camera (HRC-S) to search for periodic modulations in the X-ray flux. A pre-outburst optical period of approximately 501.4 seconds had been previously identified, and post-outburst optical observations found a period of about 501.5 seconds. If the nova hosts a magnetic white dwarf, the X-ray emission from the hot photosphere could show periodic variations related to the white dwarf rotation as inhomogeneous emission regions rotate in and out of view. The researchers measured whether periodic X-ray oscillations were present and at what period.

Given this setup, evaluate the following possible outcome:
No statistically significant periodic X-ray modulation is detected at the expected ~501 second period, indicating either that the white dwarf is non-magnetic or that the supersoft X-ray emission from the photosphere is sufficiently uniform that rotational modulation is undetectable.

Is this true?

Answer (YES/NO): NO